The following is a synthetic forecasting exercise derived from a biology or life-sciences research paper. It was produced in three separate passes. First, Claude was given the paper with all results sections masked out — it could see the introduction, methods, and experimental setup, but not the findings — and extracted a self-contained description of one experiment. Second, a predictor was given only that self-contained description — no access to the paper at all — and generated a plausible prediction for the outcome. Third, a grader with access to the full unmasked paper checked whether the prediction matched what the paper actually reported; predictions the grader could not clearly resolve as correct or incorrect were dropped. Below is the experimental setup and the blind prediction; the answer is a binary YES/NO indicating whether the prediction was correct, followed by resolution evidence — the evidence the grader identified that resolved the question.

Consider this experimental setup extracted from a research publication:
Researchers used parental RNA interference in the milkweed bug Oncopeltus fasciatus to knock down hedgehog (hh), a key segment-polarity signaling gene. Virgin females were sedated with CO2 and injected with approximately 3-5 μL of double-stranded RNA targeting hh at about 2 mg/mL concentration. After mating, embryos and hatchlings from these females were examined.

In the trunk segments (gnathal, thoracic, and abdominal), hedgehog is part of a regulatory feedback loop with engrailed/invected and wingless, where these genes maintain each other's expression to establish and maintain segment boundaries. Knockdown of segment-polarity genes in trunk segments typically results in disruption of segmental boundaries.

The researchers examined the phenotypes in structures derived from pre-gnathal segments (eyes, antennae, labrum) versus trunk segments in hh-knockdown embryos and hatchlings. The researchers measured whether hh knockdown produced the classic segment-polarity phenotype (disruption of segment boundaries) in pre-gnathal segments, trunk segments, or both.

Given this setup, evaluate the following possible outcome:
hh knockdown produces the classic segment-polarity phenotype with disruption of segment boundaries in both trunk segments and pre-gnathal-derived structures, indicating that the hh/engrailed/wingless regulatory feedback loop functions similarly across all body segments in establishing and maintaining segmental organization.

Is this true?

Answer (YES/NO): NO